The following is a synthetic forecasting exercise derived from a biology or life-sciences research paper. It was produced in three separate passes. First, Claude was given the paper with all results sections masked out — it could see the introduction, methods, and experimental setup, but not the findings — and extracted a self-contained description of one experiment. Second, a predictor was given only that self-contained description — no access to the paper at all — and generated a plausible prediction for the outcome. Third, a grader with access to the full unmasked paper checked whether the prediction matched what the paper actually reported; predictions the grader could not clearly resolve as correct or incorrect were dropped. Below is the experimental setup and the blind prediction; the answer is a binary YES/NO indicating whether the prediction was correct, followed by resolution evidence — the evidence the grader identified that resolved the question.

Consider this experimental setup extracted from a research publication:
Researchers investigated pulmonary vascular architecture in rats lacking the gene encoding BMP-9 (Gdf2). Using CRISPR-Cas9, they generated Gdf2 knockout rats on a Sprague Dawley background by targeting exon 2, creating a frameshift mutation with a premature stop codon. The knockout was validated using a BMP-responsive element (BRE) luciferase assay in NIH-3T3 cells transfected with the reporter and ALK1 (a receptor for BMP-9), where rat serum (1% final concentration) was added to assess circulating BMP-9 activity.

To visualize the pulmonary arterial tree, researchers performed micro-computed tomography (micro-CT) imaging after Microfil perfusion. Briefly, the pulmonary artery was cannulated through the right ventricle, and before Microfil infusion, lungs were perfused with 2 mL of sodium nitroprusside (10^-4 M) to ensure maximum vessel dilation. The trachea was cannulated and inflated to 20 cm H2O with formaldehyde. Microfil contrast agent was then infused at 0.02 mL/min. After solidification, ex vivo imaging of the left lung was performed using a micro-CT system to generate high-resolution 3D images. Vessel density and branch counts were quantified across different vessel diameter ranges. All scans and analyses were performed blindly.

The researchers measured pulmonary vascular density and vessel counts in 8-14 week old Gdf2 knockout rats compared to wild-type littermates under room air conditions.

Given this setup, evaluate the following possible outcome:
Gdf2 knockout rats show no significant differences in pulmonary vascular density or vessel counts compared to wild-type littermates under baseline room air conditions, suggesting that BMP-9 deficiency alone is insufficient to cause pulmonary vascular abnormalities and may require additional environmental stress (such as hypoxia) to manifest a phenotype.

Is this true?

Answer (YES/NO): NO